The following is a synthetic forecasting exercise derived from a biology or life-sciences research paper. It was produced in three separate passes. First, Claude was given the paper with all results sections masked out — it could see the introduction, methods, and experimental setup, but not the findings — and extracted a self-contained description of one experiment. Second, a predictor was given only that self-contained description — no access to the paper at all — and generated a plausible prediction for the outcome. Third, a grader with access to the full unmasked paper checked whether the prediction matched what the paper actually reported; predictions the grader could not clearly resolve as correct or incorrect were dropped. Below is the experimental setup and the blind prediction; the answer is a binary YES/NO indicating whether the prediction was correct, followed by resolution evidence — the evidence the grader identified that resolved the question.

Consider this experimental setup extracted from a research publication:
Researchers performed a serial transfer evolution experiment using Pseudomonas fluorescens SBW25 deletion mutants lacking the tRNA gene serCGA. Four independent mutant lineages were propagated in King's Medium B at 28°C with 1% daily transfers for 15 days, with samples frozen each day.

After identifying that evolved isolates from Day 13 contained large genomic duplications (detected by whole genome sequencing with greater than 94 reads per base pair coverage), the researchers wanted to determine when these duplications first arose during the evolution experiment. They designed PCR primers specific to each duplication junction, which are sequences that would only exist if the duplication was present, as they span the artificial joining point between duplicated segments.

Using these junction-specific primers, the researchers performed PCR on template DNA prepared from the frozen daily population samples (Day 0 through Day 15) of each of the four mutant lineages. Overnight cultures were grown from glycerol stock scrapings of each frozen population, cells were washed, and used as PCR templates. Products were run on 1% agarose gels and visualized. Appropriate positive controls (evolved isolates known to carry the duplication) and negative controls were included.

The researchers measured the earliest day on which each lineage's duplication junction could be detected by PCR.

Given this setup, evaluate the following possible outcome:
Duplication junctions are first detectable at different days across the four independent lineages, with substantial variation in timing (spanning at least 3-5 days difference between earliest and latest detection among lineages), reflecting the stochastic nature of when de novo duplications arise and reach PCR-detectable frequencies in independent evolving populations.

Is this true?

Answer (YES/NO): YES